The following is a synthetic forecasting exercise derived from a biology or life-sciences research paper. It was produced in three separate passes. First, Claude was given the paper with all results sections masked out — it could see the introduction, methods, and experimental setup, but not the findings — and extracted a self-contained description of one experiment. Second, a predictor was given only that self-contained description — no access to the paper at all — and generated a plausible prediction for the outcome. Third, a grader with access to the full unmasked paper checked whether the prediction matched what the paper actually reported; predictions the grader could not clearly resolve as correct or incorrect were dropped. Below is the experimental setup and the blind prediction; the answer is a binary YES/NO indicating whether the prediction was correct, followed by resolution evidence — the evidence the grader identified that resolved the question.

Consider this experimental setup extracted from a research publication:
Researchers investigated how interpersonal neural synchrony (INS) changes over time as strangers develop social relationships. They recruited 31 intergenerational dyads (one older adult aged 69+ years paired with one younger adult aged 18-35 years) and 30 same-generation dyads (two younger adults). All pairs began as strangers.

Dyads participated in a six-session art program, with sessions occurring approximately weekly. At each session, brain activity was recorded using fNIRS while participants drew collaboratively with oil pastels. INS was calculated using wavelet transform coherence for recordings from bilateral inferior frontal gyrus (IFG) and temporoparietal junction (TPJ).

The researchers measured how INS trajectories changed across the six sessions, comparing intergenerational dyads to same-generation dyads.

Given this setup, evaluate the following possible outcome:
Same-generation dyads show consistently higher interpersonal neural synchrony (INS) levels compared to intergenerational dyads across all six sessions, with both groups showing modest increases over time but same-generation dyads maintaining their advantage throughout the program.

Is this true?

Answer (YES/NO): NO